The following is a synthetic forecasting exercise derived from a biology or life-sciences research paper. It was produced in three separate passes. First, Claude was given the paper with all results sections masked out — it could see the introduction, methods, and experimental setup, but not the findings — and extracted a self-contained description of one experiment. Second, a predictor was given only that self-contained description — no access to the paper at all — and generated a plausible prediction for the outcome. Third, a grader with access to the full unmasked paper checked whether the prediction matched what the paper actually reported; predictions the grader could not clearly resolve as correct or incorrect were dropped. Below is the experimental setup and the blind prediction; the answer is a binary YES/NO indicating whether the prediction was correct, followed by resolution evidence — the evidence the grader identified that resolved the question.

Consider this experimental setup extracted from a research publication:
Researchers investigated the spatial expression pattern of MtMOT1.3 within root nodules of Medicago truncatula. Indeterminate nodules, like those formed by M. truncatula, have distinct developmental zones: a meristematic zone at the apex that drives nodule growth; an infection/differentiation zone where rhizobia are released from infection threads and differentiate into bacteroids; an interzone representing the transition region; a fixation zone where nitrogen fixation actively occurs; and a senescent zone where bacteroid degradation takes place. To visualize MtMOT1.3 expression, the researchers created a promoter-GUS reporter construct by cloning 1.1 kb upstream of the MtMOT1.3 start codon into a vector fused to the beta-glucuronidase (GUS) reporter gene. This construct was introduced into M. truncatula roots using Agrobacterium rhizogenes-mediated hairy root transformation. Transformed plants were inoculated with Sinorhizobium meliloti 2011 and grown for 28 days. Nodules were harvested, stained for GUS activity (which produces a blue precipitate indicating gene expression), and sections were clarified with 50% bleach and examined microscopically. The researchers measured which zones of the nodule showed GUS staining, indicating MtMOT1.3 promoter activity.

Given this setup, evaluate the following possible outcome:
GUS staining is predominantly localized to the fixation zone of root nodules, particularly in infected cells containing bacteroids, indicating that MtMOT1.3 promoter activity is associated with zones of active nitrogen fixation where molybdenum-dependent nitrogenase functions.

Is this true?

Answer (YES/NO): NO